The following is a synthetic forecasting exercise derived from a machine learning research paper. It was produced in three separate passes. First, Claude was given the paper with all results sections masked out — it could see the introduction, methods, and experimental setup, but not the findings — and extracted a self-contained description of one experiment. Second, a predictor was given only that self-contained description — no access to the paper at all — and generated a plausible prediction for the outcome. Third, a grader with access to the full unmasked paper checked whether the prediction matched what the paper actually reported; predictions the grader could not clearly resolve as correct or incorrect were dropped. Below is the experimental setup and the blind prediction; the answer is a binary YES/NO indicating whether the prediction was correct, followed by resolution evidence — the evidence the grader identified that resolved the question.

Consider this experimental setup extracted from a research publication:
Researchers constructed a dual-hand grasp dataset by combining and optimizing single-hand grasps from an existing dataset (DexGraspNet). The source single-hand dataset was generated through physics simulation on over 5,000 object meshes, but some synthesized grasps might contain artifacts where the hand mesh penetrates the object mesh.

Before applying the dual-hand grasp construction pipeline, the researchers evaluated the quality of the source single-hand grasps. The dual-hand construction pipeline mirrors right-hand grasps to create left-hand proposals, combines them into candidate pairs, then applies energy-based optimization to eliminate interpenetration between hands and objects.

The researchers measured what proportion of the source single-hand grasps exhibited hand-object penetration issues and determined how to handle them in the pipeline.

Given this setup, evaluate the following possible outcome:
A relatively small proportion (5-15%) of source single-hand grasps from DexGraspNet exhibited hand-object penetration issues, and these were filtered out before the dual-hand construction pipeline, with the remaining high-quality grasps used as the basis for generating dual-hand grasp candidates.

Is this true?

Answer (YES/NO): YES